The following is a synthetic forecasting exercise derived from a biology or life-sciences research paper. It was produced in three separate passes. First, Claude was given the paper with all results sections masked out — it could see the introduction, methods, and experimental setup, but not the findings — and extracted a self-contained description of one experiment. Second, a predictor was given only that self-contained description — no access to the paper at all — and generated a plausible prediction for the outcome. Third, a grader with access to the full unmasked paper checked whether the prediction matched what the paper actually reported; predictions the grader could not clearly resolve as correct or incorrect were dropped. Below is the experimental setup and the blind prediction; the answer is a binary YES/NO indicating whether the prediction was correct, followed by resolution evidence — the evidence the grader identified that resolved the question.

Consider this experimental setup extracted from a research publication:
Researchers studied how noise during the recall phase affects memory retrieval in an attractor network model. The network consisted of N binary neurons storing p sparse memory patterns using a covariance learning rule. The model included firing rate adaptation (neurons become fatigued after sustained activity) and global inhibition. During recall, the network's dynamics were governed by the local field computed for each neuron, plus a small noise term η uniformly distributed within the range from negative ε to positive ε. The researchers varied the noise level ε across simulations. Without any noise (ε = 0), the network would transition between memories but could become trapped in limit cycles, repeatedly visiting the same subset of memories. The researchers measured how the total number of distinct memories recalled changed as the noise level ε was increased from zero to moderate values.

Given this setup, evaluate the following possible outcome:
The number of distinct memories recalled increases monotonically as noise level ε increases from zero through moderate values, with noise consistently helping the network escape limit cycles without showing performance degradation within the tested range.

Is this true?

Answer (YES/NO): YES